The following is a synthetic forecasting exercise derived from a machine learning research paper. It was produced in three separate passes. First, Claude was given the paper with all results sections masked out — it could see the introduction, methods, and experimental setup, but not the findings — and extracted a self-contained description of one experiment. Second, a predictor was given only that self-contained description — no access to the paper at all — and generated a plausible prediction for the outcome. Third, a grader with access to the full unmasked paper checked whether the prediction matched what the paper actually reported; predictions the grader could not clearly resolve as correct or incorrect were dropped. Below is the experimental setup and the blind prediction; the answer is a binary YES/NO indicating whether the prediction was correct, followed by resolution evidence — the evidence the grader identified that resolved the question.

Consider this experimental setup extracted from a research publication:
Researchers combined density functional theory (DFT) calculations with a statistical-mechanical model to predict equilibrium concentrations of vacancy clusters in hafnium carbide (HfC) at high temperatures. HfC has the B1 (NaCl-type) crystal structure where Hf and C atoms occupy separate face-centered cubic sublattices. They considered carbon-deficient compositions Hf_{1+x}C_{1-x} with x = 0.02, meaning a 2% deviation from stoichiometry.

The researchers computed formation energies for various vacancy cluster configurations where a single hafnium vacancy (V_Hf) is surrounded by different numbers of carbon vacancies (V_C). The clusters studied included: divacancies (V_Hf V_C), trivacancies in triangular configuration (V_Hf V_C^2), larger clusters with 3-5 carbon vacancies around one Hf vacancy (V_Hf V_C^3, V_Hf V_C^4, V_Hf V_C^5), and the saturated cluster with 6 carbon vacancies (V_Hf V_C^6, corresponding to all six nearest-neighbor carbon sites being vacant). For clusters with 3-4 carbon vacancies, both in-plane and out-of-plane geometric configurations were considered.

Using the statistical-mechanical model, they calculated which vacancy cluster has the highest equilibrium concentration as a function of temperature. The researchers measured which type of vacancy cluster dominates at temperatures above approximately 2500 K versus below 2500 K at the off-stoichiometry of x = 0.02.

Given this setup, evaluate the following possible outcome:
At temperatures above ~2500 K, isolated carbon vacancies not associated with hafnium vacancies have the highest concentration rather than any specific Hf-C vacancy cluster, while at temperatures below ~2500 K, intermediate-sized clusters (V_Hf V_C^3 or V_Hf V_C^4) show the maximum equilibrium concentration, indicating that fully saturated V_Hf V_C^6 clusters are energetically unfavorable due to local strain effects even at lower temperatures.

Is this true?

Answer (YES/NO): NO